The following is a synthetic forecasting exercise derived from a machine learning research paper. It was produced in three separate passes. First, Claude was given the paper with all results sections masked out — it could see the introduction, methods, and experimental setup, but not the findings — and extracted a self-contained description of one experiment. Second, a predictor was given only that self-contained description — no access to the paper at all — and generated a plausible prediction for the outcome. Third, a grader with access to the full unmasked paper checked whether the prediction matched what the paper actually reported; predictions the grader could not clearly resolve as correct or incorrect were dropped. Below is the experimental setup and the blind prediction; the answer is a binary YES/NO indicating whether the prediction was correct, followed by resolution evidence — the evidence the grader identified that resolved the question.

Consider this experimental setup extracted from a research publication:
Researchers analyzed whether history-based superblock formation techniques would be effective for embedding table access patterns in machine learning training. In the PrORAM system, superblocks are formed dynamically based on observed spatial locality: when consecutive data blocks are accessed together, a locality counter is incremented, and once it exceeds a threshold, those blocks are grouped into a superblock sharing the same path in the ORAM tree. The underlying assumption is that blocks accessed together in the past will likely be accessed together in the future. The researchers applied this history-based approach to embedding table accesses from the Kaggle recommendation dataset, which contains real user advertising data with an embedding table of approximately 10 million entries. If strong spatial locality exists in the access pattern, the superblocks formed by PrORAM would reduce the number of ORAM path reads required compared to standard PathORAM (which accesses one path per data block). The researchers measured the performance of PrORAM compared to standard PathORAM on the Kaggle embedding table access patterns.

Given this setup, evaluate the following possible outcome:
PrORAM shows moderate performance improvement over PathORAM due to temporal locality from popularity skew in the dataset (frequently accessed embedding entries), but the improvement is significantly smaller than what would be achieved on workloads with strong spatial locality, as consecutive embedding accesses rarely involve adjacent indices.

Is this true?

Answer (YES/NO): NO